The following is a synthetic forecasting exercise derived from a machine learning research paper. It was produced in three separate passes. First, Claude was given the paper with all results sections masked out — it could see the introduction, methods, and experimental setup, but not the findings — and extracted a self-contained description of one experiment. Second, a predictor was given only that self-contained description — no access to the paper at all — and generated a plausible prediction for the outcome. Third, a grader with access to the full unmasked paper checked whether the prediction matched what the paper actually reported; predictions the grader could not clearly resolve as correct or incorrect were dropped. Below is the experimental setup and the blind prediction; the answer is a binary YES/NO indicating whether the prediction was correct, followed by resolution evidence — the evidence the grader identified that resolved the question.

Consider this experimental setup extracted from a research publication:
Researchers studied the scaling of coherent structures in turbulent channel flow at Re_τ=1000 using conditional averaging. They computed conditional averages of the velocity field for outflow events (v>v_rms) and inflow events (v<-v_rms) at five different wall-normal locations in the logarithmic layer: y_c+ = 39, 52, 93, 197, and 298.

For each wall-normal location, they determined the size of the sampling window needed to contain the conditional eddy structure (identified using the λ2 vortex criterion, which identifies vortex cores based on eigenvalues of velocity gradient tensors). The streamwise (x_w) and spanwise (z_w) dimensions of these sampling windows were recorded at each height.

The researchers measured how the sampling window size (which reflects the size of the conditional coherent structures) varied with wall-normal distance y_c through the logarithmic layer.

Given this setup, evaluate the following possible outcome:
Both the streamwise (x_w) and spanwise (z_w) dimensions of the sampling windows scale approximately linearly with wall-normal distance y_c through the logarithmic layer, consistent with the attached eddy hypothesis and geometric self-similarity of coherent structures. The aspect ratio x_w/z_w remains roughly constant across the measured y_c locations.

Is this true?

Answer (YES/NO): NO